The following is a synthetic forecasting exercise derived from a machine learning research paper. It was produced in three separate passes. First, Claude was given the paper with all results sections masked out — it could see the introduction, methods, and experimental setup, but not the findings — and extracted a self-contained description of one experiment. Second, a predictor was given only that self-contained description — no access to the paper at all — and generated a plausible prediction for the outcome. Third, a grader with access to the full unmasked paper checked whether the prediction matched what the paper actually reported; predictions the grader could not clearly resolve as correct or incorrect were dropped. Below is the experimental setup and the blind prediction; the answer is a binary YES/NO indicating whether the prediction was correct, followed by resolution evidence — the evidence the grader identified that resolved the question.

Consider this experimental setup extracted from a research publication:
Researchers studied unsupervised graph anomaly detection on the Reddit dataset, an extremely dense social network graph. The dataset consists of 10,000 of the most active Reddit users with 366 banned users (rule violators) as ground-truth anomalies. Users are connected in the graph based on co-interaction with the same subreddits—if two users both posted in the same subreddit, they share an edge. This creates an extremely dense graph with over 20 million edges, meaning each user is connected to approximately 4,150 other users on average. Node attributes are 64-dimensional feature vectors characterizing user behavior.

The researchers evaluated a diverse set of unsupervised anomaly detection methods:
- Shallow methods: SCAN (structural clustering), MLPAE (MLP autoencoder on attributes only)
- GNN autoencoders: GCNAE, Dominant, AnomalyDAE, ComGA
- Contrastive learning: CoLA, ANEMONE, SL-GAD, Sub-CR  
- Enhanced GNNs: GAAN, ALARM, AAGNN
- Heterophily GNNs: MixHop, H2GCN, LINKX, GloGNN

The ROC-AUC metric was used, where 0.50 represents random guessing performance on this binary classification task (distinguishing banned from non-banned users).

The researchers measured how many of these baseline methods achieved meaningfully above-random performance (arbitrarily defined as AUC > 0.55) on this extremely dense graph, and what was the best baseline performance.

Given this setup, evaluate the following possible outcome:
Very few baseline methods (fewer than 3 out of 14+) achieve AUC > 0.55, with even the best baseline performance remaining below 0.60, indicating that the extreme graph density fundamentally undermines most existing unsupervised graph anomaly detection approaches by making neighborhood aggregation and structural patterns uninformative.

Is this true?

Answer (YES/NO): NO